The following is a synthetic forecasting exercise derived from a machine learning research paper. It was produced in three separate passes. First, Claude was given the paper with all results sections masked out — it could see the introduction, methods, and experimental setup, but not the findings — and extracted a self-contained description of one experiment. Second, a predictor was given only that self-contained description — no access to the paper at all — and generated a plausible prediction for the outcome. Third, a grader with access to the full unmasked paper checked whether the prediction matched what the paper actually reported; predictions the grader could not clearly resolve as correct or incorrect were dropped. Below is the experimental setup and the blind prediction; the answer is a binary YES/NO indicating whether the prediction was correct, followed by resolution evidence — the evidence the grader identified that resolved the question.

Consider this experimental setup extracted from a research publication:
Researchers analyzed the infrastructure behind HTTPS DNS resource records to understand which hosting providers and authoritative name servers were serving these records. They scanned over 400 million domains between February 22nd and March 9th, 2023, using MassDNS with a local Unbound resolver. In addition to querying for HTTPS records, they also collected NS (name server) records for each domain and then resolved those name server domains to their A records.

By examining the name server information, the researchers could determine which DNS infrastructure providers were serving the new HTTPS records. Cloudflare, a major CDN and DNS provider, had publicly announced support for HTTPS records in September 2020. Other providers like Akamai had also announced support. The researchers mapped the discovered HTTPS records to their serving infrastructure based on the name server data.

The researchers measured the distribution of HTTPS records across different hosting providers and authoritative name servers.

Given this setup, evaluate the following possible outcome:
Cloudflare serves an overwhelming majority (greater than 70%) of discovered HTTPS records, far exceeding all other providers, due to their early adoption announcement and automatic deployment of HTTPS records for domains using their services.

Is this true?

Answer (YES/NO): YES